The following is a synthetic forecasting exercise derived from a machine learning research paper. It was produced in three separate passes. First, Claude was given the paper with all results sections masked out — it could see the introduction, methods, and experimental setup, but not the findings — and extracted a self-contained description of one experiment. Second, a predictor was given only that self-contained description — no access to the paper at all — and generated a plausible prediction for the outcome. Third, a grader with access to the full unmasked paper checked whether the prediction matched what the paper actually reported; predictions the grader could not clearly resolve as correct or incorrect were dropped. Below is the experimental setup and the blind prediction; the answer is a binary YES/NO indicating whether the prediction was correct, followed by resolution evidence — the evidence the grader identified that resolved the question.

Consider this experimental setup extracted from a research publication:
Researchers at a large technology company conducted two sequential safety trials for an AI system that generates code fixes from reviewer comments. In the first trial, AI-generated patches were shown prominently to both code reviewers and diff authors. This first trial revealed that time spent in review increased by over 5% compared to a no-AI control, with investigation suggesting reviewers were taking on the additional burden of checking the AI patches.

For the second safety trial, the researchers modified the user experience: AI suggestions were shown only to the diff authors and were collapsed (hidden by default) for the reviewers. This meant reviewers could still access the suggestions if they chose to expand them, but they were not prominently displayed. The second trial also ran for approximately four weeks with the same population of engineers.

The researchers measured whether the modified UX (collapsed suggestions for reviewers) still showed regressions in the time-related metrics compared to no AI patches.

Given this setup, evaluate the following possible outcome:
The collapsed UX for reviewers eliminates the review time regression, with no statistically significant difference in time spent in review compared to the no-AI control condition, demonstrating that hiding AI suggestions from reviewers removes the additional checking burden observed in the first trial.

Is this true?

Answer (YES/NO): YES